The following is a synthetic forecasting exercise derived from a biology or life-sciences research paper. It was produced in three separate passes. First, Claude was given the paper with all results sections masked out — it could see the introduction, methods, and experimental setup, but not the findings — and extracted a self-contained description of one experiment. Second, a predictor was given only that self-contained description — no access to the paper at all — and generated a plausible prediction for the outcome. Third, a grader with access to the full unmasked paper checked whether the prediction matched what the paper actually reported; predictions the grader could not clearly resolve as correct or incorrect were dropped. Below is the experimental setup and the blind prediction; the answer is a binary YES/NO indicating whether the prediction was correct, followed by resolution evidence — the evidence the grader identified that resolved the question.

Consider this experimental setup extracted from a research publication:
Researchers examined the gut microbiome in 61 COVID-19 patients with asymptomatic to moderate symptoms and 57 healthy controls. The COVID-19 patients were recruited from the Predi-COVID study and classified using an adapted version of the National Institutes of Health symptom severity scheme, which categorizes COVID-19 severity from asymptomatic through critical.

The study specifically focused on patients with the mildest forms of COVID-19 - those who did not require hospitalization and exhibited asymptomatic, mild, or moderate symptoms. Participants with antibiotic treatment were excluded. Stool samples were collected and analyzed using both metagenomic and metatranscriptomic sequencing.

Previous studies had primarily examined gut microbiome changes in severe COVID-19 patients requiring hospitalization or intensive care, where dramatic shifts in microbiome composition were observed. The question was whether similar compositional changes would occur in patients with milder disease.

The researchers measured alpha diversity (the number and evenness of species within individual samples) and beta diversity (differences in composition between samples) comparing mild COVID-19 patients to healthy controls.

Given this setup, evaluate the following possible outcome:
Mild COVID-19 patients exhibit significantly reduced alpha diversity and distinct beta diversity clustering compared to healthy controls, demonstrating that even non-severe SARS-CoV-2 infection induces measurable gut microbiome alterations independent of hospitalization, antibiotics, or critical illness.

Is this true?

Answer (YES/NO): NO